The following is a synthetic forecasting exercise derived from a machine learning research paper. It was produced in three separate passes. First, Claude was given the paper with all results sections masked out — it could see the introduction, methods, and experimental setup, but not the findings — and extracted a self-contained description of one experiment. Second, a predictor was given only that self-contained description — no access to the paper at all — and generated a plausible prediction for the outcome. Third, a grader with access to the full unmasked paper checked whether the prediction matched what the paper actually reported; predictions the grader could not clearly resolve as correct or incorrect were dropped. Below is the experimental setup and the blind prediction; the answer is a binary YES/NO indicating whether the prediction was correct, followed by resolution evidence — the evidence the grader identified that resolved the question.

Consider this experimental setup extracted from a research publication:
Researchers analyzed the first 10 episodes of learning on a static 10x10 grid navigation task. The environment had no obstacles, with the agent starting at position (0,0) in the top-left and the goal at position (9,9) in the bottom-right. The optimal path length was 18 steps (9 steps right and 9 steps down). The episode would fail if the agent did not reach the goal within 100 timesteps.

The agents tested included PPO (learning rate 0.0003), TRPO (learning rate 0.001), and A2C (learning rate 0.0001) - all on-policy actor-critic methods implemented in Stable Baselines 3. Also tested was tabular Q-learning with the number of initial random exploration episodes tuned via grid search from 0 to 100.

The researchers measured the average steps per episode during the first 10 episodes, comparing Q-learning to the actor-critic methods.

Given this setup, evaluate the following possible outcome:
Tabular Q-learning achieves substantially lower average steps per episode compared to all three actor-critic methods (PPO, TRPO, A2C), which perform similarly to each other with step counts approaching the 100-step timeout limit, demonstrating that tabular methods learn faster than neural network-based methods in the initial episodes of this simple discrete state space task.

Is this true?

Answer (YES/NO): NO